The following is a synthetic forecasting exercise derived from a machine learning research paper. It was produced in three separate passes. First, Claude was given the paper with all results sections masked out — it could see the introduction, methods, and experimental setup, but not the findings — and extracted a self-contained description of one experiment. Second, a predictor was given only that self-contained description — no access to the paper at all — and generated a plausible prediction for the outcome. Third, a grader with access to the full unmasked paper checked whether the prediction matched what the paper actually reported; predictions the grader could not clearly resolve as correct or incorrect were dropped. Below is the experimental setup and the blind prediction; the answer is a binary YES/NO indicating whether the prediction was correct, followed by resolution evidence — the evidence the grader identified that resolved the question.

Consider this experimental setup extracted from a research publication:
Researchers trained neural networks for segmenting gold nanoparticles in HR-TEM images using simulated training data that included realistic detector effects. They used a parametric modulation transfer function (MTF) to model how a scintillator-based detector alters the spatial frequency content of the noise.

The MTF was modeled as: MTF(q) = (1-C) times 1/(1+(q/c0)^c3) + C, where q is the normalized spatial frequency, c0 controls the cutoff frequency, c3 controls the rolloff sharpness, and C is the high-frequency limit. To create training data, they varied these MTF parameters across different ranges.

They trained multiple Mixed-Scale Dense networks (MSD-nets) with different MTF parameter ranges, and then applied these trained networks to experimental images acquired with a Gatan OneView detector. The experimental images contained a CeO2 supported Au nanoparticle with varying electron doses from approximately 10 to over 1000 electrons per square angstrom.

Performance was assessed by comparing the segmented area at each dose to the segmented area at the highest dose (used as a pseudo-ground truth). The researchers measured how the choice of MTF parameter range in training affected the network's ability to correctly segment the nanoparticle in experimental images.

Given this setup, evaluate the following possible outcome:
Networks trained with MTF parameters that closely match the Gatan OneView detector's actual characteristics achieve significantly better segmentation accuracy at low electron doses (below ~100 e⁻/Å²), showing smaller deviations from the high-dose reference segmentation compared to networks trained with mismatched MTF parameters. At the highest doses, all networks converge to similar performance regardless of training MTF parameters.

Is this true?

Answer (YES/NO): NO